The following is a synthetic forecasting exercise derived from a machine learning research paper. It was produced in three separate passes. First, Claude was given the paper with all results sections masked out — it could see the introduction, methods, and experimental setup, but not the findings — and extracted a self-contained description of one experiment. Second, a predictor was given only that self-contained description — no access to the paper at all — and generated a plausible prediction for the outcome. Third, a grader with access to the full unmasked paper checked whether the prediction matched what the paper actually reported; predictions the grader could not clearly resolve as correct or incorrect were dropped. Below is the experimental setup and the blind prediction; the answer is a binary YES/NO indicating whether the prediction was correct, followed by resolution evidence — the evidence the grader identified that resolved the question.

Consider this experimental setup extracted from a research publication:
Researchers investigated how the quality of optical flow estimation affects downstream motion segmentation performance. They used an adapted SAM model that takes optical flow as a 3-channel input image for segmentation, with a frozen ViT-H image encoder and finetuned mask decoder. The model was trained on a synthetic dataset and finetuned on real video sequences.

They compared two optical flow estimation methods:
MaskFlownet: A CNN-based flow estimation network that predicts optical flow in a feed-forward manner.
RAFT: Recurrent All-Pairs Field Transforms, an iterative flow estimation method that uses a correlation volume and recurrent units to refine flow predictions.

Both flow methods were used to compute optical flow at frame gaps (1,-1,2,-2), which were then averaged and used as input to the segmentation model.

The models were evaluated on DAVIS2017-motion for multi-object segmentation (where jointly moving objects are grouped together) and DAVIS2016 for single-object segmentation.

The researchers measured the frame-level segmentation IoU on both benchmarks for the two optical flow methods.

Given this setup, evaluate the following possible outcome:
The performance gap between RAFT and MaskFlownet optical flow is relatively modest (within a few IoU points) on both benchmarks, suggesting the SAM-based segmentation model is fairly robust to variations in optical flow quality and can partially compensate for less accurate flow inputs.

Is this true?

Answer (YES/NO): NO